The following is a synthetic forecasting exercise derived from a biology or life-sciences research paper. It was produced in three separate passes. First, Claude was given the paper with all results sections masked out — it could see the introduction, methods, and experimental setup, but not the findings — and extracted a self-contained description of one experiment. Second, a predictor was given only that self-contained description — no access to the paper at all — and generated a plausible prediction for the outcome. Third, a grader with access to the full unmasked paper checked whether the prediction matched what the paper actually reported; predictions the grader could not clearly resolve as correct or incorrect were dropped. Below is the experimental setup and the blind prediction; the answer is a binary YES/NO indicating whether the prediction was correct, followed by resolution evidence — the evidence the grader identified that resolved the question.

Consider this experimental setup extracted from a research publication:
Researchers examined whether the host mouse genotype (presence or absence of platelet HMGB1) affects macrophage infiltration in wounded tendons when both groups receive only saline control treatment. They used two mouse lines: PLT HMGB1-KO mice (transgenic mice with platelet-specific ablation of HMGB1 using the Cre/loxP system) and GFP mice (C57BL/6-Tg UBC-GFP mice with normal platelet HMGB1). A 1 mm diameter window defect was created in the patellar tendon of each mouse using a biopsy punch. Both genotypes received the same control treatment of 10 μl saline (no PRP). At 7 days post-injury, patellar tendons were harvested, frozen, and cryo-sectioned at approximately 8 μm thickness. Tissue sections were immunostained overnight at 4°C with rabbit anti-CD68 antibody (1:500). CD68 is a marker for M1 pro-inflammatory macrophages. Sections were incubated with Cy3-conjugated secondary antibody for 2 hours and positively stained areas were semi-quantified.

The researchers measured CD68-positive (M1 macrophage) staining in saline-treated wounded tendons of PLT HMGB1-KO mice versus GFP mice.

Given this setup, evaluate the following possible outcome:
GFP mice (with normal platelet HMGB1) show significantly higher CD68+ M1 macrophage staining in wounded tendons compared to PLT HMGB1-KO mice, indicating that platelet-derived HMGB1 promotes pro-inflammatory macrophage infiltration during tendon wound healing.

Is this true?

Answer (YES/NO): NO